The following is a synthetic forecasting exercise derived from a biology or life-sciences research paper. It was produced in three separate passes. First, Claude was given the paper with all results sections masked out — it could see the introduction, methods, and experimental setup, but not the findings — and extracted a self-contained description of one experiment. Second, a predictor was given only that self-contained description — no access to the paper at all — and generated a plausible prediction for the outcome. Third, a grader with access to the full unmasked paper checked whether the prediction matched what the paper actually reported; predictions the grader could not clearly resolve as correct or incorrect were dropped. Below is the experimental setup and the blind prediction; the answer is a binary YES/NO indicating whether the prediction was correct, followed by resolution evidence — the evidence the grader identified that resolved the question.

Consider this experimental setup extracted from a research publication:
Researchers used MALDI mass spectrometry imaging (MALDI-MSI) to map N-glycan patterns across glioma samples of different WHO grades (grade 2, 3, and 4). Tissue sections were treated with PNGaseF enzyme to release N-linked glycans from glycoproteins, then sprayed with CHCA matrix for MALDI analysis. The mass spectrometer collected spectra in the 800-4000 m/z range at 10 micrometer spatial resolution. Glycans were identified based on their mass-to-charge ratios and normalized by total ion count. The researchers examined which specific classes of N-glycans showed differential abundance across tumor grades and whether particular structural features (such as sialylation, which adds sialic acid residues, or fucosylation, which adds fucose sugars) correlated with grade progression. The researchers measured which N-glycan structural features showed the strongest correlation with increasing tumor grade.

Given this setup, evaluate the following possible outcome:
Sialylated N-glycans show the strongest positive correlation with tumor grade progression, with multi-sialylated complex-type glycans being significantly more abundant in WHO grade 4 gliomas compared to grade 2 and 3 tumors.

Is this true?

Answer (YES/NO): NO